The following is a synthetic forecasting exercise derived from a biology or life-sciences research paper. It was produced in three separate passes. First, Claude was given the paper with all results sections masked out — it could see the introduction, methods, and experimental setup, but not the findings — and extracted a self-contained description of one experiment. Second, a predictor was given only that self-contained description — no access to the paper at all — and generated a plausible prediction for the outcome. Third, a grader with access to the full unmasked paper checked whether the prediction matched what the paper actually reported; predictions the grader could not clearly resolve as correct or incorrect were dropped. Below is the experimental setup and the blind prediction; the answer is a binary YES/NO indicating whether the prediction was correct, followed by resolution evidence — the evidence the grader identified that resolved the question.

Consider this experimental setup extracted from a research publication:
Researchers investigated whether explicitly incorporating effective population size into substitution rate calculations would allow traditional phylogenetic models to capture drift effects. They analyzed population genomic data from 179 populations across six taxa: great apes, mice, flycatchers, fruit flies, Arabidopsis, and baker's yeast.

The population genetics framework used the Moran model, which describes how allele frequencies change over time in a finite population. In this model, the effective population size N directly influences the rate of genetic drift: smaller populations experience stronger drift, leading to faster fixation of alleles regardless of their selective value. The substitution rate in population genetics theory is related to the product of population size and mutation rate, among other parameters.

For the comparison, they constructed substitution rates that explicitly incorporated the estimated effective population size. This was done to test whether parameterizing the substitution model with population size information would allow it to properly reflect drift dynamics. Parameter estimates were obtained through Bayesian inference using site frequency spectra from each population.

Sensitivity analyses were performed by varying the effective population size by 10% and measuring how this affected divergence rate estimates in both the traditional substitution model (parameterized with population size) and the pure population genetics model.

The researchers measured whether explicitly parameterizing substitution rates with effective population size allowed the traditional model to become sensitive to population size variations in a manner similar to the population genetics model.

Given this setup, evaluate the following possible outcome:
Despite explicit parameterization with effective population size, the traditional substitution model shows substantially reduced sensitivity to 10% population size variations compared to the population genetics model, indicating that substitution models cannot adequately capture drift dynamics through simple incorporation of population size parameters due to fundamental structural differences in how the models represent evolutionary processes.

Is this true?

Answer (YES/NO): YES